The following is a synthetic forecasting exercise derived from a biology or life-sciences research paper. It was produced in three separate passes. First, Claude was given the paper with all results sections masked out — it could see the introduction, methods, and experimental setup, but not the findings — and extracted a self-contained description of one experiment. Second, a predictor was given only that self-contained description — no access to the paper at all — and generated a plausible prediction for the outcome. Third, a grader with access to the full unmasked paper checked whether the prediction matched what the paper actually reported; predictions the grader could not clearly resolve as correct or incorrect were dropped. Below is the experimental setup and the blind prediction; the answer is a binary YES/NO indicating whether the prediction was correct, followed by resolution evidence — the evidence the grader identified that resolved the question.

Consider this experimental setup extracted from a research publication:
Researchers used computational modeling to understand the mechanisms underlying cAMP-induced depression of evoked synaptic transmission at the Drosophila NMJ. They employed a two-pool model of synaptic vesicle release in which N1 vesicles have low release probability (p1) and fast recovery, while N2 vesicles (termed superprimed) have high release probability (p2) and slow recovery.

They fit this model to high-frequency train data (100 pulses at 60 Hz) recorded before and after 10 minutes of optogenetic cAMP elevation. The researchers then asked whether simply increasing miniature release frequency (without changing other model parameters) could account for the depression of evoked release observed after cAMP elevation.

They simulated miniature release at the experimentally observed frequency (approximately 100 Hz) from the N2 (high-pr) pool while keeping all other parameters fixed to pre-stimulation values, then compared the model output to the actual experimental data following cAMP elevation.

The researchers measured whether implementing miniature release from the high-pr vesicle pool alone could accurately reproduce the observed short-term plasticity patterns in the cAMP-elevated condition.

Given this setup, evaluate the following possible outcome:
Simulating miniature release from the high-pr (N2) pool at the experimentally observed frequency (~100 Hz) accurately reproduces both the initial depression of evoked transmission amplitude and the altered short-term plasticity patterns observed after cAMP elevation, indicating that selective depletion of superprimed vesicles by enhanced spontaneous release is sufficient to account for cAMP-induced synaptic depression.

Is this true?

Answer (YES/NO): NO